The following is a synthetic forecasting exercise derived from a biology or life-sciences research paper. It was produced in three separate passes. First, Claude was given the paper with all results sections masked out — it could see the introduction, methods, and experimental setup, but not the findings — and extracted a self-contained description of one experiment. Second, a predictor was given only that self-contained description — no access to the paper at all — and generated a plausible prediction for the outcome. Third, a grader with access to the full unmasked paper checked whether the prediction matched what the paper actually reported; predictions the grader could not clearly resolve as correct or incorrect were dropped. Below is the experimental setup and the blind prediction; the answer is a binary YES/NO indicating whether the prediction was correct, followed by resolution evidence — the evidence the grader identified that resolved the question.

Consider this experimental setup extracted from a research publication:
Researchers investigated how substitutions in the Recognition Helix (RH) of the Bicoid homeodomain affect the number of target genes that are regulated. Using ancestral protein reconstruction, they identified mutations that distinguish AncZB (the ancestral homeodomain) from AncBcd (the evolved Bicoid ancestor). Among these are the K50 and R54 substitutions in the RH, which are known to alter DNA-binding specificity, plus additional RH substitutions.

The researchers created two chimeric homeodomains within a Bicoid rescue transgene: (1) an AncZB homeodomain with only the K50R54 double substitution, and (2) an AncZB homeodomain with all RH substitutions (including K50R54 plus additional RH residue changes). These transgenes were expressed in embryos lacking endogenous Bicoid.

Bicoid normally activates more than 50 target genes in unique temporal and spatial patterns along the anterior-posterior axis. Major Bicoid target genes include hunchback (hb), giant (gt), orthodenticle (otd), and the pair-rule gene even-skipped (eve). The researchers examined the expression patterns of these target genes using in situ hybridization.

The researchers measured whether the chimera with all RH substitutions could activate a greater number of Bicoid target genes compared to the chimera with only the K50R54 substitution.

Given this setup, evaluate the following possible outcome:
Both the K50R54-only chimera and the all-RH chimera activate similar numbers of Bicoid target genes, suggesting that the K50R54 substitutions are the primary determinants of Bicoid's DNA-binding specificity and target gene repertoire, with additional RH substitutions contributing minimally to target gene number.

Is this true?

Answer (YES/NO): NO